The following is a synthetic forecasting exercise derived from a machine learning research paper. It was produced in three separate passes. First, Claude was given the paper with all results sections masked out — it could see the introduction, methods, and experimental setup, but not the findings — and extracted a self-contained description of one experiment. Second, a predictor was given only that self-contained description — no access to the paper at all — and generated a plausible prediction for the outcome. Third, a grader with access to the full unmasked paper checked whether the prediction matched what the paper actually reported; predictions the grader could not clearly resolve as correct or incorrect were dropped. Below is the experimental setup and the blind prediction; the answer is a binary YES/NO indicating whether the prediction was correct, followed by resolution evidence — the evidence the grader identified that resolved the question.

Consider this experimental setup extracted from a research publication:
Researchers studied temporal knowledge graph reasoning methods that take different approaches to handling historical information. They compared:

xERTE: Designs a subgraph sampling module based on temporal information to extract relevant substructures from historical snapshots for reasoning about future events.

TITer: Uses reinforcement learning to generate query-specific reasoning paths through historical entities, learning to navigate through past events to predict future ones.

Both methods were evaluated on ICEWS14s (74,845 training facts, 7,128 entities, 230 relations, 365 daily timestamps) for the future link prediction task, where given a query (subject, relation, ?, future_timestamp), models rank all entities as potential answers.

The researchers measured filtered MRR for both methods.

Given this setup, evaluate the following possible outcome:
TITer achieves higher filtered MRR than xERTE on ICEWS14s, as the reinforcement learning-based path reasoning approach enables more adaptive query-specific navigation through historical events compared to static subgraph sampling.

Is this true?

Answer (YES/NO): YES